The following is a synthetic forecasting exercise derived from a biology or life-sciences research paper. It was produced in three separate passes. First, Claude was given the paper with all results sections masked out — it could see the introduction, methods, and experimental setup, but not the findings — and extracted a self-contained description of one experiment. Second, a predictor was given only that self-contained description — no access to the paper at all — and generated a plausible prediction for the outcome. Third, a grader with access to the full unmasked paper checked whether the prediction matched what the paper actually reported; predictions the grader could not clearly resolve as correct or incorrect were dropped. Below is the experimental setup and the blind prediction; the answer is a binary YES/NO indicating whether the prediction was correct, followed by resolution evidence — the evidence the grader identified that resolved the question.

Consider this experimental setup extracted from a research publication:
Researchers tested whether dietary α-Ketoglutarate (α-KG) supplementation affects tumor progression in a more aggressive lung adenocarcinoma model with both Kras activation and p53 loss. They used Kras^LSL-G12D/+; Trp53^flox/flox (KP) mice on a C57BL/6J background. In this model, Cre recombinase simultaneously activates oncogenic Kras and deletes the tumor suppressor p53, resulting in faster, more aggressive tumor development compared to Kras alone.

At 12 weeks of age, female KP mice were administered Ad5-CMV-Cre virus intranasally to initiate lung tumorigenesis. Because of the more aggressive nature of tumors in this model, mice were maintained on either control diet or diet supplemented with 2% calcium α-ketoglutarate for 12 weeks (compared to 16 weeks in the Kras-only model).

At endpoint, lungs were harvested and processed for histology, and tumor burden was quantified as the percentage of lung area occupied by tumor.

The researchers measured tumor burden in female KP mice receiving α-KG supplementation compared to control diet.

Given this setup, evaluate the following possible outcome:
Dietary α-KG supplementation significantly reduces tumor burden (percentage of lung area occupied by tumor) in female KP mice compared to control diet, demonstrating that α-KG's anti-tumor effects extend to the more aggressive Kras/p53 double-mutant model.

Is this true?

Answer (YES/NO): NO